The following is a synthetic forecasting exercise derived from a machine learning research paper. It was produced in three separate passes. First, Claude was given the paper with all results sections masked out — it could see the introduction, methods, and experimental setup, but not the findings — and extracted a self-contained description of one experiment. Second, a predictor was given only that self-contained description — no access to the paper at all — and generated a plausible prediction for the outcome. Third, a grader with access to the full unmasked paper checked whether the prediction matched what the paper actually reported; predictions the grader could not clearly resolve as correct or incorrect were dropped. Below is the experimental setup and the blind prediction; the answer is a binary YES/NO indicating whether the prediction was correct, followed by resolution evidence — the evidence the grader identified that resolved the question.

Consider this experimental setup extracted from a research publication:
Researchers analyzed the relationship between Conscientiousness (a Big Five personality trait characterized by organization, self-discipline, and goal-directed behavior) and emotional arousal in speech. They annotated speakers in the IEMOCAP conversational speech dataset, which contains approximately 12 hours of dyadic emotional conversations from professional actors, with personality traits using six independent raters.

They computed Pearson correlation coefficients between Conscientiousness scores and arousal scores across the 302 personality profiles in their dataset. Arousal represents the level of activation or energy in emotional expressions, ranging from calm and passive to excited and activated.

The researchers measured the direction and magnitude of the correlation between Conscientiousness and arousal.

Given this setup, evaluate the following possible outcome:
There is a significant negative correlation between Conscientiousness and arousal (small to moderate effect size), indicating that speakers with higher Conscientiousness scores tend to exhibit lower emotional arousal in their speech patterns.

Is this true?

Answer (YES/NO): NO